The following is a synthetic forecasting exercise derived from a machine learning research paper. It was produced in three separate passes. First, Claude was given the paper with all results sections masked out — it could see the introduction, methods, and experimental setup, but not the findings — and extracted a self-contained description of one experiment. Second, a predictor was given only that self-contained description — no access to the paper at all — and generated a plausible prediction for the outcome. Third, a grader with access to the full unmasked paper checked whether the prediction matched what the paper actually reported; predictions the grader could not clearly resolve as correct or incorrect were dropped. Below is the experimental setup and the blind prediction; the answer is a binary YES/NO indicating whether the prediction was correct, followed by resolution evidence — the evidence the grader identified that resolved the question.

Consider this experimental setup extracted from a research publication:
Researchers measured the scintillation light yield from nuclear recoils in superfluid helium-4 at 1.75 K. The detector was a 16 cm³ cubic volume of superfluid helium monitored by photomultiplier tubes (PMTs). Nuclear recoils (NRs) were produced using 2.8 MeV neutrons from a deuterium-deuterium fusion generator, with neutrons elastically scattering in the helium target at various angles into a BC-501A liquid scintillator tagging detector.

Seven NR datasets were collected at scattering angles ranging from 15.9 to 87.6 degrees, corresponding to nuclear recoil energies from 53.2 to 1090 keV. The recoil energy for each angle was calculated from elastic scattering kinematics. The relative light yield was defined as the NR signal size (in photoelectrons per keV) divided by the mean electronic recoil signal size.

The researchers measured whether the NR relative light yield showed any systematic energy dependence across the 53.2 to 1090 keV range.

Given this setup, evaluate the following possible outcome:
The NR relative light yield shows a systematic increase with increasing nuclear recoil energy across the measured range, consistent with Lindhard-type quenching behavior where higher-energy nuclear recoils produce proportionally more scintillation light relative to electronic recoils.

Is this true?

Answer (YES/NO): NO